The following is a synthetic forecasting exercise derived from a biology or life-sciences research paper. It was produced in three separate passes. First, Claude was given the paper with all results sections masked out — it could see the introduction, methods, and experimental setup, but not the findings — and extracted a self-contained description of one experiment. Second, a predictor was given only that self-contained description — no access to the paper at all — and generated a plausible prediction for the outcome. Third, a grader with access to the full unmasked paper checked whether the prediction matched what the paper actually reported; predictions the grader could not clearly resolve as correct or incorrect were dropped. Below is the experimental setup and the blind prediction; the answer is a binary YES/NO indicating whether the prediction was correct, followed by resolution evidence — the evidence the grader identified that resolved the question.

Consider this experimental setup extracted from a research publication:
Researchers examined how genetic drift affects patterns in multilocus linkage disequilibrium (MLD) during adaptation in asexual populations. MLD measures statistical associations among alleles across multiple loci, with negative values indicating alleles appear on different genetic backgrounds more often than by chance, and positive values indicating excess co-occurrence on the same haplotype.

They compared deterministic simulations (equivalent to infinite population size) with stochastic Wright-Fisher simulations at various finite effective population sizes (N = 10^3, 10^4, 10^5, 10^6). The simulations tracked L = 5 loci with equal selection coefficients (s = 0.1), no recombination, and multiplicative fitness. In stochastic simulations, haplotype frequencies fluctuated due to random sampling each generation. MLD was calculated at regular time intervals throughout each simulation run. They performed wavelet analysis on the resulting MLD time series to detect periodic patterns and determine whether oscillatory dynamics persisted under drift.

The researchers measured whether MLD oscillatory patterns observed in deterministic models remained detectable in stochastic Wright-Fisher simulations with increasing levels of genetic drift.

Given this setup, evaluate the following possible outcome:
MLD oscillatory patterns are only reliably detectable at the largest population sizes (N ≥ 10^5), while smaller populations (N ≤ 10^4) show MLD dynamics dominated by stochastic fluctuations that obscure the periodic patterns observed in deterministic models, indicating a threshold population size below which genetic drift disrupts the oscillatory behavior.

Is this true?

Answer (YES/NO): NO